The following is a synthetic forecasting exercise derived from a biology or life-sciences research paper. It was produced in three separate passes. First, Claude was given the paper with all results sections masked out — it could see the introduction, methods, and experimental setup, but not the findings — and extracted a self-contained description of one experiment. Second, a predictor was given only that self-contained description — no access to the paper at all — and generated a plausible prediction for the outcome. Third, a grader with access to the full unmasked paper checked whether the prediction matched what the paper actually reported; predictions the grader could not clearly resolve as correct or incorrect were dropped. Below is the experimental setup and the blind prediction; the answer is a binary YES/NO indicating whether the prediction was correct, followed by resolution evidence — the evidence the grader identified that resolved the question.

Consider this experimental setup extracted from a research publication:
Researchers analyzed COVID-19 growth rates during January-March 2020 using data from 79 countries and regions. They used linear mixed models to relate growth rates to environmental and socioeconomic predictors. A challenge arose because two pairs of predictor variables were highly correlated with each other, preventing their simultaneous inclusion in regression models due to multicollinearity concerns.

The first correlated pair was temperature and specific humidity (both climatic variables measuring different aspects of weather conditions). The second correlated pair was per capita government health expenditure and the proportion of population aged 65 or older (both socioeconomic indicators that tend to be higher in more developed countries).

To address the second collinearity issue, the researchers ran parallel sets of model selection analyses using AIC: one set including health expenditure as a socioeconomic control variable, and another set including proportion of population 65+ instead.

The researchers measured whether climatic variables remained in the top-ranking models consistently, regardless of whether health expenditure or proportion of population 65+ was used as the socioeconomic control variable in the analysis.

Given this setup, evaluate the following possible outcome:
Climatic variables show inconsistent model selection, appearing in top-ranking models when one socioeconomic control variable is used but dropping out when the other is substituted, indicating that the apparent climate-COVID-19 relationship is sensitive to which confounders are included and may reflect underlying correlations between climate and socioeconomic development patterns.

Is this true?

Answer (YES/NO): NO